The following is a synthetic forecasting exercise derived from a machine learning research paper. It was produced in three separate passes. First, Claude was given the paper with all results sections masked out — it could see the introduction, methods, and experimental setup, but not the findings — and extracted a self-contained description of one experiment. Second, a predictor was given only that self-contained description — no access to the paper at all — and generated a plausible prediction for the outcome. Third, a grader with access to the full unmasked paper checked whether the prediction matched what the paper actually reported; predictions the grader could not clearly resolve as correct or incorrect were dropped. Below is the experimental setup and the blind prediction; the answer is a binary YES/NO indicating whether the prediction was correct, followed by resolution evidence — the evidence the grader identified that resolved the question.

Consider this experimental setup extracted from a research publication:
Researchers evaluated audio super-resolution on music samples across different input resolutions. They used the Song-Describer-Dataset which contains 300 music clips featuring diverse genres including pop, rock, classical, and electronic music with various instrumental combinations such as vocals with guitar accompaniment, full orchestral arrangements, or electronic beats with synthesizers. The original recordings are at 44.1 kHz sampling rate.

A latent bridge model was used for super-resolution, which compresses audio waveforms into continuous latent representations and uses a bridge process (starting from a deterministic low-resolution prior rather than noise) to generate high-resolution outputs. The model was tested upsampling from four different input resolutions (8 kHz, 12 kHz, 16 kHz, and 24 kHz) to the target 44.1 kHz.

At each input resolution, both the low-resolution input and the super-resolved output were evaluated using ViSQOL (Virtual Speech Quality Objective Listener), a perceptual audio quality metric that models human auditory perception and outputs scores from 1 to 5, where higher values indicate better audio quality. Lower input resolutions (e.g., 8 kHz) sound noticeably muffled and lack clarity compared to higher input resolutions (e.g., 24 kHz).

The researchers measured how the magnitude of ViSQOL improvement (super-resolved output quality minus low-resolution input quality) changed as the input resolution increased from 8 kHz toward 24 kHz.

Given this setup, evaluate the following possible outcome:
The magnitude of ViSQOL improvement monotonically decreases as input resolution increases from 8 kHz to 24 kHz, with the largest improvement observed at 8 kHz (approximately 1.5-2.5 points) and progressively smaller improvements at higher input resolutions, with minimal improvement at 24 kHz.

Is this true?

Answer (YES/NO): NO